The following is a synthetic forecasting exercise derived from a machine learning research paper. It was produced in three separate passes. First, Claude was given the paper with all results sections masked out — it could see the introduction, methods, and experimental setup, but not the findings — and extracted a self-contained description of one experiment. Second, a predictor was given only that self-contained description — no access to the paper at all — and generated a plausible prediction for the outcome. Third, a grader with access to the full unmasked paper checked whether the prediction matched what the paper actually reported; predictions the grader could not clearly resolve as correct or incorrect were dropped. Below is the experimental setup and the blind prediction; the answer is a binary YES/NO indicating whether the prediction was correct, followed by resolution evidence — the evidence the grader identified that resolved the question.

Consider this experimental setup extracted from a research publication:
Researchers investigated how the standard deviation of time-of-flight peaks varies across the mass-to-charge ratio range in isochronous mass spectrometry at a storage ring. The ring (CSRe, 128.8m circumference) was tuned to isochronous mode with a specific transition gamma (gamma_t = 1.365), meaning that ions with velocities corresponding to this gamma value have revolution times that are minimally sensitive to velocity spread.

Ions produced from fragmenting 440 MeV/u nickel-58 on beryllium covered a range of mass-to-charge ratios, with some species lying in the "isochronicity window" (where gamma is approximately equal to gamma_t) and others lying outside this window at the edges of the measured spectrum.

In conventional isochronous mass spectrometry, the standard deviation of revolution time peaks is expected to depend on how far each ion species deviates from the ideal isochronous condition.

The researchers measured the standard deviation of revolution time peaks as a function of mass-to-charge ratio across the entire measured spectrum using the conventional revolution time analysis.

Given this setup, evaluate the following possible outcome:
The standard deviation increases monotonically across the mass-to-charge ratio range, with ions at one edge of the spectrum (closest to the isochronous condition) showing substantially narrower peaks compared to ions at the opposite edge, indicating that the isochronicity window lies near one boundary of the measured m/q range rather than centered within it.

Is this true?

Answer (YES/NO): NO